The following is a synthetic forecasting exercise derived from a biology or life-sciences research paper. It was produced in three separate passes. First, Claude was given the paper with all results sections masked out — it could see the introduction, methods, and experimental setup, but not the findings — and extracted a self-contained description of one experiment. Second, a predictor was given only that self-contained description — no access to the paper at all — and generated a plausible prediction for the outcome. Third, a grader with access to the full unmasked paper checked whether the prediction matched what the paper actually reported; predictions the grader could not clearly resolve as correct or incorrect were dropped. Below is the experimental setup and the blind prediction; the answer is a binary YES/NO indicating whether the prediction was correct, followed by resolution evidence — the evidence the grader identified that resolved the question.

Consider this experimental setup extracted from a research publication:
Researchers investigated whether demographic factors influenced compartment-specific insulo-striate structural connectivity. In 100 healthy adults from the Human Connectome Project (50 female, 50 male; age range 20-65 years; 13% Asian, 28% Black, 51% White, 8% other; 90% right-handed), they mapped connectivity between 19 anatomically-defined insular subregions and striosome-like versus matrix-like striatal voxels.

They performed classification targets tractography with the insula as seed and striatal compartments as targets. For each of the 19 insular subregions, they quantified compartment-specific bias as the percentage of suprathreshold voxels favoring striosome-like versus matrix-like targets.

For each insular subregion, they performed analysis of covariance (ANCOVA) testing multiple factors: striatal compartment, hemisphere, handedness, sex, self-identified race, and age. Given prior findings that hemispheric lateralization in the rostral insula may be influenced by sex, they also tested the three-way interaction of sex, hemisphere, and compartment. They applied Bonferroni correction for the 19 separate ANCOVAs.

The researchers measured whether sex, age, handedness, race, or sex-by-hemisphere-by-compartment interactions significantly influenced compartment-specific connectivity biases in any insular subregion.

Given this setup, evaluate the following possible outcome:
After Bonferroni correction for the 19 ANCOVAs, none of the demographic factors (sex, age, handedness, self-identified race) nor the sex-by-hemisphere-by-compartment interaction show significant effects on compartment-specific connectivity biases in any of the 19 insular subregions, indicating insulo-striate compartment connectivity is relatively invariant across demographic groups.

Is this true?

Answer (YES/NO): NO